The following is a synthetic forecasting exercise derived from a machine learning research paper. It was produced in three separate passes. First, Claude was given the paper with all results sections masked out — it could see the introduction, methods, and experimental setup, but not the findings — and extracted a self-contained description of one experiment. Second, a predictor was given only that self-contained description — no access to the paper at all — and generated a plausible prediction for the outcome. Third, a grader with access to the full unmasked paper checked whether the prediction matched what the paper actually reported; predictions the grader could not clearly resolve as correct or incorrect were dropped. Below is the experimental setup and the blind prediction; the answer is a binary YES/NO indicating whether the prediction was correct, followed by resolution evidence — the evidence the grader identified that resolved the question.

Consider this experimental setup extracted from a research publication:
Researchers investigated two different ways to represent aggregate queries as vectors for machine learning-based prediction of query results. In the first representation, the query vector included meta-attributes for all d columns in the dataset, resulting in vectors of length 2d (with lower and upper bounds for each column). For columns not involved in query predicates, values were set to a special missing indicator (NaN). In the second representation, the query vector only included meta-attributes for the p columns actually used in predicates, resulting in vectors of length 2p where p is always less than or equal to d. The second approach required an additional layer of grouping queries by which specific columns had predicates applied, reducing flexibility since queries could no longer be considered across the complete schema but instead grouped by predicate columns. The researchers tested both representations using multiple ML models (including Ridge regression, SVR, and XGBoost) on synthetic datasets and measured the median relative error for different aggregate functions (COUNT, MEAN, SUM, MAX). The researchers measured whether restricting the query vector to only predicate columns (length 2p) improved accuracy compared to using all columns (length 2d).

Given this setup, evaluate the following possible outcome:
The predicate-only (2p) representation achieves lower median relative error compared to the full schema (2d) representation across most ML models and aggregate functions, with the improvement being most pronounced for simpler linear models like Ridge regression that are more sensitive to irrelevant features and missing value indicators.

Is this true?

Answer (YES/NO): NO